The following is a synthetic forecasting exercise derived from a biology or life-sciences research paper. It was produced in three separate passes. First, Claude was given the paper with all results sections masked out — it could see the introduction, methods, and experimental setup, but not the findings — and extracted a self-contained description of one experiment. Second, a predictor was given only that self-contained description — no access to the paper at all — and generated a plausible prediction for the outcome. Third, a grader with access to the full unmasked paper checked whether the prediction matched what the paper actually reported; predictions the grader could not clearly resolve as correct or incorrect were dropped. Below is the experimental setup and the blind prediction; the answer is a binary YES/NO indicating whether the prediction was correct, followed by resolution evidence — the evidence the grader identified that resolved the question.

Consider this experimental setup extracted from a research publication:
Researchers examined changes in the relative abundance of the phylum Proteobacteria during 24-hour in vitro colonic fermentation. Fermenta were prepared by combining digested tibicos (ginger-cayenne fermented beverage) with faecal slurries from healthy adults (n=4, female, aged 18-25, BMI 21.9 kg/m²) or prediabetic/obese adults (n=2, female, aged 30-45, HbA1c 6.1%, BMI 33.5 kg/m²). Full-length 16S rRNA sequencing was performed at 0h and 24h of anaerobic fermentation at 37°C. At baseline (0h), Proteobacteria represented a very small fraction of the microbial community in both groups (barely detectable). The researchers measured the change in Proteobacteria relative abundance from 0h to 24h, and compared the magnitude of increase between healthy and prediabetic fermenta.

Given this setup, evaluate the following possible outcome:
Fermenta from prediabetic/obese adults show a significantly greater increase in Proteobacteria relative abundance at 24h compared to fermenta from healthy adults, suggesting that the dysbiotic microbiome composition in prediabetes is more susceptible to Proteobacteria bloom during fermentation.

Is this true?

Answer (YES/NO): NO